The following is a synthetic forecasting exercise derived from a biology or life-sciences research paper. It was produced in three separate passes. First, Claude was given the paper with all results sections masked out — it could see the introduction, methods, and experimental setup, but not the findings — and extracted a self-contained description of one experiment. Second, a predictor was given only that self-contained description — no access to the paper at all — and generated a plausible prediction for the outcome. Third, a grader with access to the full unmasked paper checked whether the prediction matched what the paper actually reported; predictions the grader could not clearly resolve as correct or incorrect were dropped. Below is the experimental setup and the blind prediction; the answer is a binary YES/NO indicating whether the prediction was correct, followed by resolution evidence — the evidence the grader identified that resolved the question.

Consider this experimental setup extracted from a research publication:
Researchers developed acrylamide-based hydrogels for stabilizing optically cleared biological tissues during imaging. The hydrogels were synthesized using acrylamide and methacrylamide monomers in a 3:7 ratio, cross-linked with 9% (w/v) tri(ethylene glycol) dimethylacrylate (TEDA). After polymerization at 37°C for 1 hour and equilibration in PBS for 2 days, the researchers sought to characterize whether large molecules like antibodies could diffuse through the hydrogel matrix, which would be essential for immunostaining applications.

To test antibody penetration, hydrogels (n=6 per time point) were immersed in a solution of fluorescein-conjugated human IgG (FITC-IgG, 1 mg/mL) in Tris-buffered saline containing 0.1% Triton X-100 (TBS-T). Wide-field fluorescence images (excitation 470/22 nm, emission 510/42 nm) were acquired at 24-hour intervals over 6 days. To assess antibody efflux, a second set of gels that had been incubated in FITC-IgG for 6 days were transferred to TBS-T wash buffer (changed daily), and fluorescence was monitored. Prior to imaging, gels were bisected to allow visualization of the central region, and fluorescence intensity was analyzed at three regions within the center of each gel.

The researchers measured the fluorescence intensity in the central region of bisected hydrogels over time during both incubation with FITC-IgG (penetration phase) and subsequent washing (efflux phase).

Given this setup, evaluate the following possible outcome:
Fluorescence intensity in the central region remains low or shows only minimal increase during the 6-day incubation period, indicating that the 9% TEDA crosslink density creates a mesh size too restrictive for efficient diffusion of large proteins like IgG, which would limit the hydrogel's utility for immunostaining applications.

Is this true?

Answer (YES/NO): NO